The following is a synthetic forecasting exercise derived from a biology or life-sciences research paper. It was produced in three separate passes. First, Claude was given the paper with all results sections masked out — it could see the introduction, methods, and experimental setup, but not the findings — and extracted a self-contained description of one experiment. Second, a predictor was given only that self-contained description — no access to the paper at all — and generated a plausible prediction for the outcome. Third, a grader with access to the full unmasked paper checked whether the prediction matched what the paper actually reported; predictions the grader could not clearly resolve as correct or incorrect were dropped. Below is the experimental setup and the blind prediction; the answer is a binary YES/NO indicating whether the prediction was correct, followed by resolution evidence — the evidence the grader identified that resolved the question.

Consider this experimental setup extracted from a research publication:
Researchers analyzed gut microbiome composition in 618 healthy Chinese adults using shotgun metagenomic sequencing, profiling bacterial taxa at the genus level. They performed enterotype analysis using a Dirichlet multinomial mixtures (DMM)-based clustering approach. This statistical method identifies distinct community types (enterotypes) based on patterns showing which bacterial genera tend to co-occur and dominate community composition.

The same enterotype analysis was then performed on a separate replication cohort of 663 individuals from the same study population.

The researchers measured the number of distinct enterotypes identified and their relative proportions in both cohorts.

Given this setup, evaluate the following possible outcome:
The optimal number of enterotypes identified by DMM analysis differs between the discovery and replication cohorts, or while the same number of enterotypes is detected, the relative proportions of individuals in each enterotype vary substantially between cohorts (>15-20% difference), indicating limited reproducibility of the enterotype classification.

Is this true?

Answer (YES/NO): NO